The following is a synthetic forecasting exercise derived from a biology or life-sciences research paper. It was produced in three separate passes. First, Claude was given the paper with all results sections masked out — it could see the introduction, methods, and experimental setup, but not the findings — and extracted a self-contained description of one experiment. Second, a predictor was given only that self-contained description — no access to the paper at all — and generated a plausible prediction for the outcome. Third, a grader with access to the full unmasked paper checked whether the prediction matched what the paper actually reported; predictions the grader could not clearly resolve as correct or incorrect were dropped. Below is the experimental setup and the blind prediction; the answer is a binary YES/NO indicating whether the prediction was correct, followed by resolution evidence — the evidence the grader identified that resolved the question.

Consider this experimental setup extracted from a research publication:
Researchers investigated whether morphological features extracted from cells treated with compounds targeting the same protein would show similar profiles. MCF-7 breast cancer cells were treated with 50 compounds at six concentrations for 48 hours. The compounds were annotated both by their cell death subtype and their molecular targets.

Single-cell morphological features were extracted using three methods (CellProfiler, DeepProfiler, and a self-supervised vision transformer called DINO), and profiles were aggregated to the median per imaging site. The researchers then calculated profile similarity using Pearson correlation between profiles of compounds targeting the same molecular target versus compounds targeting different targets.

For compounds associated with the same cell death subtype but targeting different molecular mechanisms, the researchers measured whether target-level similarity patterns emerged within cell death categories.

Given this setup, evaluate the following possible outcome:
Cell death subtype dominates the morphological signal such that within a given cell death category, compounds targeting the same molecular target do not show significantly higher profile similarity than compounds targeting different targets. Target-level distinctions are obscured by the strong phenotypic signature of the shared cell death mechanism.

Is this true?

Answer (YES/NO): NO